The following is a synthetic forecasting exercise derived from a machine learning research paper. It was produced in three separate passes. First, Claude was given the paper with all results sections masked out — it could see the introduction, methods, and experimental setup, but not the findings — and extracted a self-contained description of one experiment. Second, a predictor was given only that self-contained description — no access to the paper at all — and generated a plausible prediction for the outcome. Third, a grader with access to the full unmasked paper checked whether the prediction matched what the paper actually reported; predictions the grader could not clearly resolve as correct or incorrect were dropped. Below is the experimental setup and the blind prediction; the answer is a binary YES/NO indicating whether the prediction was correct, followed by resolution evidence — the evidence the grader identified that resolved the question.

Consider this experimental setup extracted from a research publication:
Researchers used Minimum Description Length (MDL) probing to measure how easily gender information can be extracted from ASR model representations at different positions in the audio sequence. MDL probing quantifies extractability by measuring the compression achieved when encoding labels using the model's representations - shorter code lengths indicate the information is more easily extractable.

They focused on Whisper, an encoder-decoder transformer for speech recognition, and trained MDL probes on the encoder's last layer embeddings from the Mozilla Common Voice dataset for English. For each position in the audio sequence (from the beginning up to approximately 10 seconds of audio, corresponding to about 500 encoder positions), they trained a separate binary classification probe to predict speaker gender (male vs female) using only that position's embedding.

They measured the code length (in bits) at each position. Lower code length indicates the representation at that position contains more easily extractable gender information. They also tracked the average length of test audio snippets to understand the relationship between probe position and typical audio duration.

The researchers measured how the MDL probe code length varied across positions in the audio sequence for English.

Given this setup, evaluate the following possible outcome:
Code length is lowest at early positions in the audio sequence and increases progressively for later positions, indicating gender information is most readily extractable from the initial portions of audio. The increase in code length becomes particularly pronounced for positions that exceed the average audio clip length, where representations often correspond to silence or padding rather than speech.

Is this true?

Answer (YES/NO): NO